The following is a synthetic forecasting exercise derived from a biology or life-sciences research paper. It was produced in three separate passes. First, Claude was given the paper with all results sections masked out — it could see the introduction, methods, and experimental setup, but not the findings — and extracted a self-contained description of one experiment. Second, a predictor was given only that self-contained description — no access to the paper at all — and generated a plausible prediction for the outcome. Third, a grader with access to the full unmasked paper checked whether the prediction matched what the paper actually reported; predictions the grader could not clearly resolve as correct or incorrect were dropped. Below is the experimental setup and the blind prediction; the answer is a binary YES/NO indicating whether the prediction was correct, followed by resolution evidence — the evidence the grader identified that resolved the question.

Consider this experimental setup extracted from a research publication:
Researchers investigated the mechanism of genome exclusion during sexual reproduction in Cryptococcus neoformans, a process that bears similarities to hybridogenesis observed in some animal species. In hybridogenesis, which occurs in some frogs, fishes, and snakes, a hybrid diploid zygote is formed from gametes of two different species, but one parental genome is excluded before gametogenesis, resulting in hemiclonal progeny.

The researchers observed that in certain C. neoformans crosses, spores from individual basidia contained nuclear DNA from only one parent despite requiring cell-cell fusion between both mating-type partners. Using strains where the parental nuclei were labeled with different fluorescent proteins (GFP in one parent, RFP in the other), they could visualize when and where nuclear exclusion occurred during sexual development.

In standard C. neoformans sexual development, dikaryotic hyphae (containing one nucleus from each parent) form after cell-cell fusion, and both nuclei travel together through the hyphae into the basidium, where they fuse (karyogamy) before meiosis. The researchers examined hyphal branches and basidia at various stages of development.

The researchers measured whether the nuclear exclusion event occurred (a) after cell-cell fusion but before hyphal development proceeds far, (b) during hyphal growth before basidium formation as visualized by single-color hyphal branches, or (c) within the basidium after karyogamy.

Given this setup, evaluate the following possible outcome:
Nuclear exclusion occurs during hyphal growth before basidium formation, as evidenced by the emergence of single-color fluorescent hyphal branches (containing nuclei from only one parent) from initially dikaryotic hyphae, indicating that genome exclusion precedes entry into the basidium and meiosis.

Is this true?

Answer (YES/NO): YES